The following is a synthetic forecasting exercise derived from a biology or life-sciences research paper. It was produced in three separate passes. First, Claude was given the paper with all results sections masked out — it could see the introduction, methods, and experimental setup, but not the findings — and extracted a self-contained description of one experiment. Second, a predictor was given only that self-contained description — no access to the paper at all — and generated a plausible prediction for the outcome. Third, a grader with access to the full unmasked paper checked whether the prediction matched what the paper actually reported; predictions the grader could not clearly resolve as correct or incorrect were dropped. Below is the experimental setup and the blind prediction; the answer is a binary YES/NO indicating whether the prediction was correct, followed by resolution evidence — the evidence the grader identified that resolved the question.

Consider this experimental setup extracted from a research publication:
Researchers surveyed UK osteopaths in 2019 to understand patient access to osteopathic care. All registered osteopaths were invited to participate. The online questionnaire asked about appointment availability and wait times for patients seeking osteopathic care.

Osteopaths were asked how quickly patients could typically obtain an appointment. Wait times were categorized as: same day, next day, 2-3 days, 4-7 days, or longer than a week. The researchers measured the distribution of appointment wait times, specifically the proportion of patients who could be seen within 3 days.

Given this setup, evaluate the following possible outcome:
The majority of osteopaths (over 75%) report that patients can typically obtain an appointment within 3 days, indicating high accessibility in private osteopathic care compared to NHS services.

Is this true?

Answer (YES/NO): NO